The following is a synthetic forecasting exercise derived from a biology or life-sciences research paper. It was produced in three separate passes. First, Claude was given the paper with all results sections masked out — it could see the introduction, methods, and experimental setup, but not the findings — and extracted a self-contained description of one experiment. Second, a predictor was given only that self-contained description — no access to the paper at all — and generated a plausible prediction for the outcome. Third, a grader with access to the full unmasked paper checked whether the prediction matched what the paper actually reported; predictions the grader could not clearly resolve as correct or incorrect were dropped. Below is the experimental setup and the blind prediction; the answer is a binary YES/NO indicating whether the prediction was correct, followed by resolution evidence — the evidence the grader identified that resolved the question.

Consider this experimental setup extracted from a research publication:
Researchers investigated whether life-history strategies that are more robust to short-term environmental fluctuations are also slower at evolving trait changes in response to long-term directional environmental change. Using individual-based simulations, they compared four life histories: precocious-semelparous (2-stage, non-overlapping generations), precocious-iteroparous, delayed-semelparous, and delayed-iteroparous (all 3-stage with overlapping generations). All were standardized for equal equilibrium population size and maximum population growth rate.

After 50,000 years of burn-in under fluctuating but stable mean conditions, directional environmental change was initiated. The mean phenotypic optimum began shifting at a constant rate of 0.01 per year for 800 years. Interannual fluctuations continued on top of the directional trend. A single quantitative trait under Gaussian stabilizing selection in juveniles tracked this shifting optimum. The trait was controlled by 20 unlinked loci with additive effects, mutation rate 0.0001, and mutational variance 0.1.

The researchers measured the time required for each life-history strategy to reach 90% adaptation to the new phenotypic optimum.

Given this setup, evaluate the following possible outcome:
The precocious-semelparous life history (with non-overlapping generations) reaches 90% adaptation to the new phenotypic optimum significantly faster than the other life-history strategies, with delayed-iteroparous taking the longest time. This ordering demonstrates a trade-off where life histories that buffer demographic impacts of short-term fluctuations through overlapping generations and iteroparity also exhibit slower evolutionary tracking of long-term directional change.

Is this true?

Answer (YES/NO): YES